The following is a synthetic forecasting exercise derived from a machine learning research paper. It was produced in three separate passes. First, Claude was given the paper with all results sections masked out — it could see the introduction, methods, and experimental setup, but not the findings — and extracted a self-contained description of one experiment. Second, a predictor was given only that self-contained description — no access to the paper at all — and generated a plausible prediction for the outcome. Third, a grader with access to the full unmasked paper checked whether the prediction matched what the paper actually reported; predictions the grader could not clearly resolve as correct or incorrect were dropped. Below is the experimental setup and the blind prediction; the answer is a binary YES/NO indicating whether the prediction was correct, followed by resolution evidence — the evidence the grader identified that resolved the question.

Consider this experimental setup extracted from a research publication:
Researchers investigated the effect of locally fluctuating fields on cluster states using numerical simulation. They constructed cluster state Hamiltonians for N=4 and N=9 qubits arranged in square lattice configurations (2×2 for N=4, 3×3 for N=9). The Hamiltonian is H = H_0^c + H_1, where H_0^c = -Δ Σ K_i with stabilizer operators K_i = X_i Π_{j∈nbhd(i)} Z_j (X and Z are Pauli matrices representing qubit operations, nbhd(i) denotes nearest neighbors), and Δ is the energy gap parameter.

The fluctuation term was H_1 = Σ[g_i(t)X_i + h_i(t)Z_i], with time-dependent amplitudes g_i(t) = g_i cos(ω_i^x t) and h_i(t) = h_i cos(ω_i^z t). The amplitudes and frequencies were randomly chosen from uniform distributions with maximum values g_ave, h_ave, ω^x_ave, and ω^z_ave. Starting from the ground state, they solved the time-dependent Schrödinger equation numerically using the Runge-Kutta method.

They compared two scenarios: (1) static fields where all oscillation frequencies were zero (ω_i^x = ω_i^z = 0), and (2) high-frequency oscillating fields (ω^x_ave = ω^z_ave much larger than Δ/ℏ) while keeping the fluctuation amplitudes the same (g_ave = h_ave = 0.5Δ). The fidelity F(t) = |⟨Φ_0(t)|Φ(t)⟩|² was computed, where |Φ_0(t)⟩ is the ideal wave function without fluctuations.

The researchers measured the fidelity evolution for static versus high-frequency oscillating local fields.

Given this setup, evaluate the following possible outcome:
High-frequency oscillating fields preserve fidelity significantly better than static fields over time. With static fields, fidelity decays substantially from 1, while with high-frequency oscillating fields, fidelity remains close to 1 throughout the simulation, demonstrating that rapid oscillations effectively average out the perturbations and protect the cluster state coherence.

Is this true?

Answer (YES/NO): NO